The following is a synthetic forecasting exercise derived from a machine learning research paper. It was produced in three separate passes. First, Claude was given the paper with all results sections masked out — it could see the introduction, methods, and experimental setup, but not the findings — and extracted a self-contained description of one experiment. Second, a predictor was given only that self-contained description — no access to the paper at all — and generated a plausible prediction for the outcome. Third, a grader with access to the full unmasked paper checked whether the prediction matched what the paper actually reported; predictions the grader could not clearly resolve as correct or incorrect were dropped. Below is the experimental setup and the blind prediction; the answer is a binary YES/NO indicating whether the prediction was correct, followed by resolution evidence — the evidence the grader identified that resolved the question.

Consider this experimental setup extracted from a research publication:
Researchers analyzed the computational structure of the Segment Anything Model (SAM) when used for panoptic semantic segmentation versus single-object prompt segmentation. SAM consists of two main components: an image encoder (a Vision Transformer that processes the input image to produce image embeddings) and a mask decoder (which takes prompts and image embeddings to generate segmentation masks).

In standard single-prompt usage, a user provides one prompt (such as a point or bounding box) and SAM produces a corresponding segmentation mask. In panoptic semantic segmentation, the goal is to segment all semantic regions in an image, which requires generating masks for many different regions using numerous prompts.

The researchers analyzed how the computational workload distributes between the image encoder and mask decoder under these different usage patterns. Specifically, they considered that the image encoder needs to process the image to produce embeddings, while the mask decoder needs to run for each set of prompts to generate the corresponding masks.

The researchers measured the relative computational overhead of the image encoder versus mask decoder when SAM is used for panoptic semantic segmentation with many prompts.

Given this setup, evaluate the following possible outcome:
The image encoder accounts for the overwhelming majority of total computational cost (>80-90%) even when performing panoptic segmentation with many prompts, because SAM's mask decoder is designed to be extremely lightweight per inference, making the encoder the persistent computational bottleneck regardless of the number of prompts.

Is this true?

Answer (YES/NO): NO